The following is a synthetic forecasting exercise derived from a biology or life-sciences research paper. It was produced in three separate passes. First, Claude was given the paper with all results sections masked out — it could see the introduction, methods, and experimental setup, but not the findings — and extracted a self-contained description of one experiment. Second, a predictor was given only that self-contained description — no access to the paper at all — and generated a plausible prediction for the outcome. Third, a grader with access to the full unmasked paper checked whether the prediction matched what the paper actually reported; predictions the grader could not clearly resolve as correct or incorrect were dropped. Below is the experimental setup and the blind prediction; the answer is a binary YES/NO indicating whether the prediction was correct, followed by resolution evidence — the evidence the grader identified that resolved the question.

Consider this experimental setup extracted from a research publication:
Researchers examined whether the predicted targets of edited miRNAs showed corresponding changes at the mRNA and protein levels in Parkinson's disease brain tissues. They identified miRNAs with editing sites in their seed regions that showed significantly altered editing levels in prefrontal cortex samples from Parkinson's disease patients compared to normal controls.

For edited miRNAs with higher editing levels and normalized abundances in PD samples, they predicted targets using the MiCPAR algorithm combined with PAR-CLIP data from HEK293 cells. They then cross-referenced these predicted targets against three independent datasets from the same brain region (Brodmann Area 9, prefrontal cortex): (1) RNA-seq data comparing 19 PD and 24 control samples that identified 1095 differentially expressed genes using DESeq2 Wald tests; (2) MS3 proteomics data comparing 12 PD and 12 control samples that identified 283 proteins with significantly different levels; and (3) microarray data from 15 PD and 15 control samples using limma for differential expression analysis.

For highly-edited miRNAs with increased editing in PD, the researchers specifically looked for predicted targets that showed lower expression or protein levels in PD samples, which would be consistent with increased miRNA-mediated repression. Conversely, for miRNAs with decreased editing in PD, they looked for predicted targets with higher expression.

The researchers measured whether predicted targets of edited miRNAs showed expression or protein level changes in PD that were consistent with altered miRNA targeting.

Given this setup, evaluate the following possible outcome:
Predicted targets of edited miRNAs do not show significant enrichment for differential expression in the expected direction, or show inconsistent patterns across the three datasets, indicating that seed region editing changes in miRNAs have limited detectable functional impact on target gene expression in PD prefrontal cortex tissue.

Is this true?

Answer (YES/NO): NO